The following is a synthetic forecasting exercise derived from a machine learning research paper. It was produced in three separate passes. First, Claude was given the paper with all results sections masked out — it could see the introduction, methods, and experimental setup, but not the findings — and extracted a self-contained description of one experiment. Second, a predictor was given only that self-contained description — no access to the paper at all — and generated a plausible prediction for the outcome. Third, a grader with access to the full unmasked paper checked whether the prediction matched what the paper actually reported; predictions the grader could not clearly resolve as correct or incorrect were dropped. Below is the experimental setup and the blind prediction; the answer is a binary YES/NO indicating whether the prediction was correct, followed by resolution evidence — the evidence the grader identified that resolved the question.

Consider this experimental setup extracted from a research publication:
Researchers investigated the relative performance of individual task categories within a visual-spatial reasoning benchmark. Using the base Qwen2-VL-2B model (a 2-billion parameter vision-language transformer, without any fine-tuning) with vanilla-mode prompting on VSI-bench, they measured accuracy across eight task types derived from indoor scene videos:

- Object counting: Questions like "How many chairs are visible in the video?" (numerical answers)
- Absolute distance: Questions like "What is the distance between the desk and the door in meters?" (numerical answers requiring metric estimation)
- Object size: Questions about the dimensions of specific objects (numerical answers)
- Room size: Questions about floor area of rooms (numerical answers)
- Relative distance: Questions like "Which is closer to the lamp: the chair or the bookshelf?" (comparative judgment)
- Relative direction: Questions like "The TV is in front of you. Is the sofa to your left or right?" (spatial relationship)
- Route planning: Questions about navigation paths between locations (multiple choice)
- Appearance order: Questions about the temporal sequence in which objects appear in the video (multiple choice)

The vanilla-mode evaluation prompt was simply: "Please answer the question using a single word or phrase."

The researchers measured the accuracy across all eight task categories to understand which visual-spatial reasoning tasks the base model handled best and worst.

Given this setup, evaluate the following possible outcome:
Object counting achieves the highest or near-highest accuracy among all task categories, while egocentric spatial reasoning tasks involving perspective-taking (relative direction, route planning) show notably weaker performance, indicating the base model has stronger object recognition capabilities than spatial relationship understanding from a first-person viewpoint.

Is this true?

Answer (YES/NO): NO